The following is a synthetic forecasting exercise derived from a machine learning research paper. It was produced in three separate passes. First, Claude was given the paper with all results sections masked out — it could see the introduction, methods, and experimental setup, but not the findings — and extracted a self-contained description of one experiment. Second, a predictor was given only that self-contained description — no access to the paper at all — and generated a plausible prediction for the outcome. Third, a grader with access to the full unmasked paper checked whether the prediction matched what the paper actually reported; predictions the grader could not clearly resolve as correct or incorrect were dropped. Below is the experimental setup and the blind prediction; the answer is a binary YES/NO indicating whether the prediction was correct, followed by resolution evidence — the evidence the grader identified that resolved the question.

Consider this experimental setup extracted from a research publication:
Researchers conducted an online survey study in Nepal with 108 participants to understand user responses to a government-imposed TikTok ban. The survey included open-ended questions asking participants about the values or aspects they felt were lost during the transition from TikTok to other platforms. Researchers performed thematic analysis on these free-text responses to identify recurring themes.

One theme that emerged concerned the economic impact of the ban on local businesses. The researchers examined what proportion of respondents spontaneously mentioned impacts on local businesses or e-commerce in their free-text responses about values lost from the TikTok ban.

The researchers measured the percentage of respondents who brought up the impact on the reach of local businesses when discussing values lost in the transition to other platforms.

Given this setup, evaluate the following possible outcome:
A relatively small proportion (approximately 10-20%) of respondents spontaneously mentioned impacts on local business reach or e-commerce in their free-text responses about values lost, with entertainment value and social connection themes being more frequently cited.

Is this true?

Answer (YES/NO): YES